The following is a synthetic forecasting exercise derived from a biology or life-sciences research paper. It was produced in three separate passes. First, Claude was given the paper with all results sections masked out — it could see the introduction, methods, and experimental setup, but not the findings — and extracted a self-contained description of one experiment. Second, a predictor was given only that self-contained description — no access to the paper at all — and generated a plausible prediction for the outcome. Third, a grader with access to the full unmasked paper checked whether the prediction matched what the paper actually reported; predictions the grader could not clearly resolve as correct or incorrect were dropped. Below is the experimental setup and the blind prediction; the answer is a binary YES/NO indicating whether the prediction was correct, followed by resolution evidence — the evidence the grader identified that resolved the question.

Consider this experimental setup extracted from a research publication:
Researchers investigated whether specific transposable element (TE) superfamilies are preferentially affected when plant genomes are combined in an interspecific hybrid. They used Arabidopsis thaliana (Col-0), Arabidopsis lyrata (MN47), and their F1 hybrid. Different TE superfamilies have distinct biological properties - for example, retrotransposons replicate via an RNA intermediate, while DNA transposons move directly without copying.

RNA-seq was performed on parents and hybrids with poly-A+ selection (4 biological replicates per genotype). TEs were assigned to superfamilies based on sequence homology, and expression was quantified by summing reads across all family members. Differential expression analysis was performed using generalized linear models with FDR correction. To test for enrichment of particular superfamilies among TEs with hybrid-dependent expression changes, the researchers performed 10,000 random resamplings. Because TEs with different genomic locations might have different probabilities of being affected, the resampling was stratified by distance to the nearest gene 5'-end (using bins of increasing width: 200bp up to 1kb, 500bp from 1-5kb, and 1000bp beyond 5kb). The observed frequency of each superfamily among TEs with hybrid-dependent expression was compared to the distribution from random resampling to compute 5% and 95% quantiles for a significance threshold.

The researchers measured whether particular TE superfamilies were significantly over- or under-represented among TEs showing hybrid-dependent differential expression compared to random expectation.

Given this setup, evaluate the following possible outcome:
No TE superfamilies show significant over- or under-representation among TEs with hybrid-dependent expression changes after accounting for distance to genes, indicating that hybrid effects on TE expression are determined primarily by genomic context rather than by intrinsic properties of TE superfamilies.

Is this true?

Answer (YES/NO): NO